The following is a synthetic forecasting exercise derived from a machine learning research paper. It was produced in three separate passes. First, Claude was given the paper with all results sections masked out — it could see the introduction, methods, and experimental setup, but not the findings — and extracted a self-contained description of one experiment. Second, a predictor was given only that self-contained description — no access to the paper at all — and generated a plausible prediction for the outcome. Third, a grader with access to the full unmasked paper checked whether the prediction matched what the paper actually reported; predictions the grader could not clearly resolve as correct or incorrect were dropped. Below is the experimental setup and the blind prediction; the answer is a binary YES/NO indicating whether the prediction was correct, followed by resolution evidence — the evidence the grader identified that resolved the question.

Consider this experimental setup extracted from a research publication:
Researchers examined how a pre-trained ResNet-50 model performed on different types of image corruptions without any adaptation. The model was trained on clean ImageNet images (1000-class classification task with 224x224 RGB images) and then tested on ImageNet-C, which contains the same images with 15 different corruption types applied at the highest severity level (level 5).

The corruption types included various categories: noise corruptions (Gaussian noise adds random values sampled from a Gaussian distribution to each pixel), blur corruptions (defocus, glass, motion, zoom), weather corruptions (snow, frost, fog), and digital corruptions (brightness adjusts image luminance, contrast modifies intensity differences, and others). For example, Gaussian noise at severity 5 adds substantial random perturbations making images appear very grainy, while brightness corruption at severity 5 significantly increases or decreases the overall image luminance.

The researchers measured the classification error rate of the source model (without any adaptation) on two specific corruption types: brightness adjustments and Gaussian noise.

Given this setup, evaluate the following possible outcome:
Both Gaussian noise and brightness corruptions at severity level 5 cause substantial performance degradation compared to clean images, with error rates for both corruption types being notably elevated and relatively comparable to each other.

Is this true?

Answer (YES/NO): NO